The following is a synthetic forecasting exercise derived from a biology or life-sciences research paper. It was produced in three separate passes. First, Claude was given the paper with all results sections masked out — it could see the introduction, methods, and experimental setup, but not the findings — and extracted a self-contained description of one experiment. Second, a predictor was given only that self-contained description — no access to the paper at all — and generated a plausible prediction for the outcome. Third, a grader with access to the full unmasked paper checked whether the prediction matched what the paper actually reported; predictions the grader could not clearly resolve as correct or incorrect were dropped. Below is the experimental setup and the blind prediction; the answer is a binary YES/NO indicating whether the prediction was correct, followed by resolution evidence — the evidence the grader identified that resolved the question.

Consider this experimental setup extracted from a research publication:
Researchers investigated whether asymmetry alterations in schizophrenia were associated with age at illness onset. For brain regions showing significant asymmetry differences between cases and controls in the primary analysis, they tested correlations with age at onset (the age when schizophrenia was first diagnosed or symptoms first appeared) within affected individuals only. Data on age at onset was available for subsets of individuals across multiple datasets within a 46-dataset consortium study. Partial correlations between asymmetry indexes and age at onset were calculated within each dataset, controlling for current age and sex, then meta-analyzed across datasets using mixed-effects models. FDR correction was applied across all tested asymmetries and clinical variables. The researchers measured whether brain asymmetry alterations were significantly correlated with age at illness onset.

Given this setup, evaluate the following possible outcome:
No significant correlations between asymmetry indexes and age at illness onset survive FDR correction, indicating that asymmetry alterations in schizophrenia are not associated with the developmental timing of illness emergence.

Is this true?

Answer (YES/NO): YES